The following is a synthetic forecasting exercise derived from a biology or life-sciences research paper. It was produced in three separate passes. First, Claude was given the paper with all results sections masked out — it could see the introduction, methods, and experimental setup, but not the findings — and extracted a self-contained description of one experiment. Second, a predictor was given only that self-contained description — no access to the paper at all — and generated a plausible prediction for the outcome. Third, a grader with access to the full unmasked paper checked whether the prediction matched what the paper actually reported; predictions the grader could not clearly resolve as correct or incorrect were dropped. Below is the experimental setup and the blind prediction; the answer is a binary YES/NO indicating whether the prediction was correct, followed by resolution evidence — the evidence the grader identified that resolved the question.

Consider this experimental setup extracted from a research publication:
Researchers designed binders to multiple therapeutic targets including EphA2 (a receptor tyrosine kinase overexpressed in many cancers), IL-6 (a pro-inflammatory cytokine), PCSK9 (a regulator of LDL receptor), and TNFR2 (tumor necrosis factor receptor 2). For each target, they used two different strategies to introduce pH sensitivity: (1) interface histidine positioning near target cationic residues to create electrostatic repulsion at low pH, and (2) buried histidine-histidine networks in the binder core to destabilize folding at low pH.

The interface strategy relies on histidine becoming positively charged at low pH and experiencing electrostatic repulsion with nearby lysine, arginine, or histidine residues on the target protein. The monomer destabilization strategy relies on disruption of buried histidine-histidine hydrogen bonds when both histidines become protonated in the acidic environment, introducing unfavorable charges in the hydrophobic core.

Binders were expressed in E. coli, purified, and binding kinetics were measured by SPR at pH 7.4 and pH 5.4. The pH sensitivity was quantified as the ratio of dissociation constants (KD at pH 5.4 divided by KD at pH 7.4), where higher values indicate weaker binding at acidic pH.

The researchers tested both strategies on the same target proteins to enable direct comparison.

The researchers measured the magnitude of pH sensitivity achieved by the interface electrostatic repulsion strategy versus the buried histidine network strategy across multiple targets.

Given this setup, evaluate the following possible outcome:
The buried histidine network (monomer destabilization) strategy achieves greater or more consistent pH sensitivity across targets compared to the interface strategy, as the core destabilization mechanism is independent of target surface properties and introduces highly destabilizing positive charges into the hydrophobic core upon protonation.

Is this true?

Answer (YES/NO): NO